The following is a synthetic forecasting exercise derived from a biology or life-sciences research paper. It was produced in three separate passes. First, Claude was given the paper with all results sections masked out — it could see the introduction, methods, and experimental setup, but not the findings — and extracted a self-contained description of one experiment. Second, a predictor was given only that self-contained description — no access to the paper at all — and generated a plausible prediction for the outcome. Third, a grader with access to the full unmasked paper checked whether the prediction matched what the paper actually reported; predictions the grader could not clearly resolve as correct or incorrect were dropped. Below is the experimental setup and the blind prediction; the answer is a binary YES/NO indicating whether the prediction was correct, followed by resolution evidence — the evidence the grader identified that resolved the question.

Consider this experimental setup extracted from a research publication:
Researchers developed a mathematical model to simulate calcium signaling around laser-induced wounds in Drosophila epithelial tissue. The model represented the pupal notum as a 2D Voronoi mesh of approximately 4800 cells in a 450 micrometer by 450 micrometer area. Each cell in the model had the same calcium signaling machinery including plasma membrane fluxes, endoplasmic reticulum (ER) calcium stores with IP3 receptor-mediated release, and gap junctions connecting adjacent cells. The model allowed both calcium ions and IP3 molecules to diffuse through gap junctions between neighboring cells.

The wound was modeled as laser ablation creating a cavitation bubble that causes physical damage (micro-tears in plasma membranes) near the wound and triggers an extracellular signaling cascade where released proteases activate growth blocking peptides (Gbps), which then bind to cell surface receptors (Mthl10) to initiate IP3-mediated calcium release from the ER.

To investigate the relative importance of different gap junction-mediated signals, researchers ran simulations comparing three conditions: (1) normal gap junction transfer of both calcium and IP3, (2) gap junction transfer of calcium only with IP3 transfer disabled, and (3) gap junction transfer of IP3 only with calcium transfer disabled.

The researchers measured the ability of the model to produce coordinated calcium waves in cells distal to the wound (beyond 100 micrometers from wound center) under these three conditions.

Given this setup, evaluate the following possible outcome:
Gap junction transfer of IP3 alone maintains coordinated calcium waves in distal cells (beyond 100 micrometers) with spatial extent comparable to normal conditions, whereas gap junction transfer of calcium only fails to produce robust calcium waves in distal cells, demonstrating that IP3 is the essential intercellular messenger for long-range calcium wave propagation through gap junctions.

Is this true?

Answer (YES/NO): YES